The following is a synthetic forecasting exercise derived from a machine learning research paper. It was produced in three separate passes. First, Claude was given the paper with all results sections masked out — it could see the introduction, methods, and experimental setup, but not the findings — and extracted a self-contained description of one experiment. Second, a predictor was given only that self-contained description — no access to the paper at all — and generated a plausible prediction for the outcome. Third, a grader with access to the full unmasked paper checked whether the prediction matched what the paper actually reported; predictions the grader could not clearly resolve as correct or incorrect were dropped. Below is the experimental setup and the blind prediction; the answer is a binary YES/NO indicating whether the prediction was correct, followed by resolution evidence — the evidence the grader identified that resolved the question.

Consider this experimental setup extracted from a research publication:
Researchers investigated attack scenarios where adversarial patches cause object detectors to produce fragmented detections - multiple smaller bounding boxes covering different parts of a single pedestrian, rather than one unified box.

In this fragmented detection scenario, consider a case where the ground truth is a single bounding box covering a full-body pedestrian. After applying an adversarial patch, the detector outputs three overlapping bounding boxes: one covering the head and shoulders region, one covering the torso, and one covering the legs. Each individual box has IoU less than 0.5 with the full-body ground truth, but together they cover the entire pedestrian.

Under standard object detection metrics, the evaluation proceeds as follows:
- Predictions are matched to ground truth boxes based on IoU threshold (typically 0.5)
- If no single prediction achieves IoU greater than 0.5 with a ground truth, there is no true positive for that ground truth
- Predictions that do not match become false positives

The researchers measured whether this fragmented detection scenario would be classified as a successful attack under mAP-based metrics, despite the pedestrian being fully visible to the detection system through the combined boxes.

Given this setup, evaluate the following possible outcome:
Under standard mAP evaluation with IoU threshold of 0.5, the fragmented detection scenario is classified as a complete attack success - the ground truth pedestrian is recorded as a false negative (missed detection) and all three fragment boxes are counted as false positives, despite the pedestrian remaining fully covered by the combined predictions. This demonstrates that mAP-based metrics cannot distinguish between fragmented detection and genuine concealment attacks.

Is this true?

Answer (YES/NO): YES